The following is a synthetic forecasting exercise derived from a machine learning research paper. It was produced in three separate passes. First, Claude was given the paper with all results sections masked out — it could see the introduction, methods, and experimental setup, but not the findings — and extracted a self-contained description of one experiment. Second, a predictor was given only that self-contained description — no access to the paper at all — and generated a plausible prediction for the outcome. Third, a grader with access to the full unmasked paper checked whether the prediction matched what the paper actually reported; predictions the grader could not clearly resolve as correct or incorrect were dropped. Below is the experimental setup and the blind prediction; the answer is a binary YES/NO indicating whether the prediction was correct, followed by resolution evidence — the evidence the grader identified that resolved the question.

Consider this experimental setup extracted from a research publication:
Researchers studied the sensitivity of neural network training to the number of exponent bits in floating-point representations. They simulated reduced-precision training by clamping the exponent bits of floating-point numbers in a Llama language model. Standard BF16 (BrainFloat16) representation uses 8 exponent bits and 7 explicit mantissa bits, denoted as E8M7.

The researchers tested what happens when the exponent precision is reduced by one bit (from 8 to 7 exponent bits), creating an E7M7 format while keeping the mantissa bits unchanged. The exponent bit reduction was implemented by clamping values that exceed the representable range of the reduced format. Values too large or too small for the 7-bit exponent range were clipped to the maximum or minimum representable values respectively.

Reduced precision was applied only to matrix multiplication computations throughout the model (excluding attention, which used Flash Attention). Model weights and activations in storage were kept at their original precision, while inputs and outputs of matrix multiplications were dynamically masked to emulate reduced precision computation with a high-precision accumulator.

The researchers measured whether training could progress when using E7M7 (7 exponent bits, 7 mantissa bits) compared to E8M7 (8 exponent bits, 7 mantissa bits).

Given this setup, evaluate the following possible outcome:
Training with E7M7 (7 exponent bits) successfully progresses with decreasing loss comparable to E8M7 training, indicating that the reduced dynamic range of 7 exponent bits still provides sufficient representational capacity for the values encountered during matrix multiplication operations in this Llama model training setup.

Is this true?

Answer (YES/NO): NO